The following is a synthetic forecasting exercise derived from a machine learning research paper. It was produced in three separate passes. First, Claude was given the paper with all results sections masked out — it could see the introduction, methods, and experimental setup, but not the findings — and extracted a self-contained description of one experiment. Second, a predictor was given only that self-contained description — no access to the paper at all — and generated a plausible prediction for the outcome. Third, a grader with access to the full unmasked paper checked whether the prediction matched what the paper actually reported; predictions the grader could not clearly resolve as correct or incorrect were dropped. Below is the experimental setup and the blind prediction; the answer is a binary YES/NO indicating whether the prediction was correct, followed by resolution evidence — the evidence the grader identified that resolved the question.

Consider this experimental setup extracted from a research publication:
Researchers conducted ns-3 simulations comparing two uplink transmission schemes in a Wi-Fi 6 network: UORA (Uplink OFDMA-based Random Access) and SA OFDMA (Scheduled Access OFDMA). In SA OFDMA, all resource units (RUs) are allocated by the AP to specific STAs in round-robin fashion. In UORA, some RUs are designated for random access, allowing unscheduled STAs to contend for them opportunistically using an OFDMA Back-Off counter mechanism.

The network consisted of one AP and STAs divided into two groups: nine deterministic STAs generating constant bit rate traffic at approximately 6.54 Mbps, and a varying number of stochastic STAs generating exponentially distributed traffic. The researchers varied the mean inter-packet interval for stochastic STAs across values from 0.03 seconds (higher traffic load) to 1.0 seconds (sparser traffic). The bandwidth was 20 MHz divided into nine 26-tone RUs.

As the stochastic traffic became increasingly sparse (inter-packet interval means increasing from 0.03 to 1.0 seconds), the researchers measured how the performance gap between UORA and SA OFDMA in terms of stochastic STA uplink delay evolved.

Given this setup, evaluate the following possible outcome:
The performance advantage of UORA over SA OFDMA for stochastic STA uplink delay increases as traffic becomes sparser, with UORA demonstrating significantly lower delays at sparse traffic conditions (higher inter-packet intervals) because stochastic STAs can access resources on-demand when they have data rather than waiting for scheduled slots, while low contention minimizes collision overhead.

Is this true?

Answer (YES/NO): NO